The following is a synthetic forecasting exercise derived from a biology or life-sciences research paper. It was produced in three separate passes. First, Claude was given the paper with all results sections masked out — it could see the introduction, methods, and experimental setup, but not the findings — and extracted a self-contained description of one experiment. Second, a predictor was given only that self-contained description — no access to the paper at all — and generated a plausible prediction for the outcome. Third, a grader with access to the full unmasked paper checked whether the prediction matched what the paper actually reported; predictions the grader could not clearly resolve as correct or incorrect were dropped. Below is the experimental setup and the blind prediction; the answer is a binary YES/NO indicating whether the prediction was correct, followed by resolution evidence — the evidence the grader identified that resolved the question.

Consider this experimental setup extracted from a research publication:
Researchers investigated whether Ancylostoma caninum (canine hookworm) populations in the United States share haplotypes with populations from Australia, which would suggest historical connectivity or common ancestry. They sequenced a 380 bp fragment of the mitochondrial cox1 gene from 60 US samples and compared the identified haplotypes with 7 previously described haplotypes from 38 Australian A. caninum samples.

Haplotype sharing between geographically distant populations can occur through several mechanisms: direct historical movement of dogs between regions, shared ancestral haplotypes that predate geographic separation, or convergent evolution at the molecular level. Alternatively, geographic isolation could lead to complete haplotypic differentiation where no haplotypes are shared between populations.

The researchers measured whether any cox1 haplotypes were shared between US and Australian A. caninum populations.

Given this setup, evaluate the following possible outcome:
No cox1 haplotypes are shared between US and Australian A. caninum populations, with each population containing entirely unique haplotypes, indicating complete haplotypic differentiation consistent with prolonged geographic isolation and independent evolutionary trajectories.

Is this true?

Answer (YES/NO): NO